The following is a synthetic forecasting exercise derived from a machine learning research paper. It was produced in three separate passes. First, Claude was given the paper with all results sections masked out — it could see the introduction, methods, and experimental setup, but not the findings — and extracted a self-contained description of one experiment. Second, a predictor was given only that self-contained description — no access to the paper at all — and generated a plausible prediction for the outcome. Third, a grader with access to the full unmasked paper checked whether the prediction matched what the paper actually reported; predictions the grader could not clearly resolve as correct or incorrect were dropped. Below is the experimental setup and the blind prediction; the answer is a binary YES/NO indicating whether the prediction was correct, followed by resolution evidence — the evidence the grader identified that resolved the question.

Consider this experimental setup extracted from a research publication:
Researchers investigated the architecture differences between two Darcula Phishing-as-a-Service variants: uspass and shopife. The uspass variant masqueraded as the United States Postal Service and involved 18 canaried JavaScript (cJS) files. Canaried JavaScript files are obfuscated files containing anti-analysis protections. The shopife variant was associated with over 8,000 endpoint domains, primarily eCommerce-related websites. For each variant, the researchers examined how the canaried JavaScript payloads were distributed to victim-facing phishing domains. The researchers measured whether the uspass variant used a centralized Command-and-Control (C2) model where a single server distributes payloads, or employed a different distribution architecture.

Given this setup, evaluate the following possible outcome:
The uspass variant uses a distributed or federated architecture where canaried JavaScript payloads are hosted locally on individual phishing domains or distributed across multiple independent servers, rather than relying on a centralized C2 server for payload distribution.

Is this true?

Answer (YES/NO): YES